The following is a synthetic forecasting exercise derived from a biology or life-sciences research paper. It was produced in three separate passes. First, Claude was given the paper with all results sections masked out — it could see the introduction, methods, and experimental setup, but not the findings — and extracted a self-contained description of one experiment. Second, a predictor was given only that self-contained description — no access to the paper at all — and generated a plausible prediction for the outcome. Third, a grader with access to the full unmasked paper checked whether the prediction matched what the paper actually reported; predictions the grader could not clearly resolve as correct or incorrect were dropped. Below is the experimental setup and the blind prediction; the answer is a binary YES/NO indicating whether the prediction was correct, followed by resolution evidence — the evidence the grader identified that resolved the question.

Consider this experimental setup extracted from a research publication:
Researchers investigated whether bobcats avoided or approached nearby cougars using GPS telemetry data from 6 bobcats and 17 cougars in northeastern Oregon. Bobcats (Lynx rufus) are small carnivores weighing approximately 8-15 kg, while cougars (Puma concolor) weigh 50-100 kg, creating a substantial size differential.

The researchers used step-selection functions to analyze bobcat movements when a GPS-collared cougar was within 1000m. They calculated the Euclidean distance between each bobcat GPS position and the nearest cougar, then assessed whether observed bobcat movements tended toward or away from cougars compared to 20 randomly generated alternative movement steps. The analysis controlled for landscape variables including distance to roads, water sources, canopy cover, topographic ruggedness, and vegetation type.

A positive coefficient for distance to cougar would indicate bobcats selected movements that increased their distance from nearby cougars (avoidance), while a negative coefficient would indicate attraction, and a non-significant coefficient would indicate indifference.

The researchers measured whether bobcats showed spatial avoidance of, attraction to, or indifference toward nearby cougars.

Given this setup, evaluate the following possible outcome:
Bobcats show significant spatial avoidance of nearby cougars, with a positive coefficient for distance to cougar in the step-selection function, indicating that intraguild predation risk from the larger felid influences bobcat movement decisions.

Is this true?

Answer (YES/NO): NO